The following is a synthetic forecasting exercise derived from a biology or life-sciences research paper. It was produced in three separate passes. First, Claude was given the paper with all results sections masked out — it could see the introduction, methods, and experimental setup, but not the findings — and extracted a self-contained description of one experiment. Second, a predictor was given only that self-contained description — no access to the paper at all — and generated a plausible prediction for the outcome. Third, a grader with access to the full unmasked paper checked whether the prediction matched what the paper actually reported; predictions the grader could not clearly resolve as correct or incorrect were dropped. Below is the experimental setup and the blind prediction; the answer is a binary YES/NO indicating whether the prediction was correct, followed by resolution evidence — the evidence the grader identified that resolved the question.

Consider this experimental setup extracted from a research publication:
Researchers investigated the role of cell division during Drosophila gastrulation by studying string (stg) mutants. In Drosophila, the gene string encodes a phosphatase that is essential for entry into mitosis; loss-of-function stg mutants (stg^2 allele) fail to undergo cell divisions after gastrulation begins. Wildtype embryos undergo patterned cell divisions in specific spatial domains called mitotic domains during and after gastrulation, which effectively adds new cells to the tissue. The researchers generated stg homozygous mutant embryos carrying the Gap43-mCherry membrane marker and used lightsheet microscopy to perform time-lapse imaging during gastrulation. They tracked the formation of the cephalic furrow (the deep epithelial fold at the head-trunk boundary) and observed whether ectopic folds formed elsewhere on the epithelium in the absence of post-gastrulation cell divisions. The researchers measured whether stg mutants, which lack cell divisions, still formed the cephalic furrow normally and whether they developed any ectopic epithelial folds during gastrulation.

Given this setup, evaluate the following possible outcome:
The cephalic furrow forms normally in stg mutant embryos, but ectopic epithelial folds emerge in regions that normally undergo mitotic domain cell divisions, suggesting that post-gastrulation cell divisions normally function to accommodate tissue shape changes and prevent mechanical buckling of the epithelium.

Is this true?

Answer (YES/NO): NO